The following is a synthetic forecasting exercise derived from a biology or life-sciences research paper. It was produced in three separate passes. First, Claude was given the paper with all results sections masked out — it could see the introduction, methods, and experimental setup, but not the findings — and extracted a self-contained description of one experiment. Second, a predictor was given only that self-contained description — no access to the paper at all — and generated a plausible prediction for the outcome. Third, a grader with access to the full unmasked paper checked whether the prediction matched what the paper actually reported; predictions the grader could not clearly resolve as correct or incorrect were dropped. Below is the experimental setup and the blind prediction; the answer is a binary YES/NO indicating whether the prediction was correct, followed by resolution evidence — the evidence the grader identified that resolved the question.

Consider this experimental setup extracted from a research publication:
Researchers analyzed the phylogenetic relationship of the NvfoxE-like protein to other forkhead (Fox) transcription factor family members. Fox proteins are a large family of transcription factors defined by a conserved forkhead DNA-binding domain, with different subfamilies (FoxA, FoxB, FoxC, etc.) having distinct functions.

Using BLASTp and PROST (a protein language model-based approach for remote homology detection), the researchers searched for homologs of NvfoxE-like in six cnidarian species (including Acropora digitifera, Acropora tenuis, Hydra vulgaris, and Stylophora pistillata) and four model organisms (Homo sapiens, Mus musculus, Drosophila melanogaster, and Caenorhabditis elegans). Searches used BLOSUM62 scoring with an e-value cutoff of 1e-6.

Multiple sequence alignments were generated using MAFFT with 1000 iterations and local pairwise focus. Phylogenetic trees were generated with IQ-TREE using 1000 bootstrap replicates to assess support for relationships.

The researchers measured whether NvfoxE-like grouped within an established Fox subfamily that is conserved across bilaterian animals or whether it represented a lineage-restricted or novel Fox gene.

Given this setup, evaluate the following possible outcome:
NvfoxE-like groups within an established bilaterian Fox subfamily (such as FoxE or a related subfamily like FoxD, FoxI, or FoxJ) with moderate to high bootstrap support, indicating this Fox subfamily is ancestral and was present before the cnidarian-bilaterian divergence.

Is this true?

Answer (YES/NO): YES